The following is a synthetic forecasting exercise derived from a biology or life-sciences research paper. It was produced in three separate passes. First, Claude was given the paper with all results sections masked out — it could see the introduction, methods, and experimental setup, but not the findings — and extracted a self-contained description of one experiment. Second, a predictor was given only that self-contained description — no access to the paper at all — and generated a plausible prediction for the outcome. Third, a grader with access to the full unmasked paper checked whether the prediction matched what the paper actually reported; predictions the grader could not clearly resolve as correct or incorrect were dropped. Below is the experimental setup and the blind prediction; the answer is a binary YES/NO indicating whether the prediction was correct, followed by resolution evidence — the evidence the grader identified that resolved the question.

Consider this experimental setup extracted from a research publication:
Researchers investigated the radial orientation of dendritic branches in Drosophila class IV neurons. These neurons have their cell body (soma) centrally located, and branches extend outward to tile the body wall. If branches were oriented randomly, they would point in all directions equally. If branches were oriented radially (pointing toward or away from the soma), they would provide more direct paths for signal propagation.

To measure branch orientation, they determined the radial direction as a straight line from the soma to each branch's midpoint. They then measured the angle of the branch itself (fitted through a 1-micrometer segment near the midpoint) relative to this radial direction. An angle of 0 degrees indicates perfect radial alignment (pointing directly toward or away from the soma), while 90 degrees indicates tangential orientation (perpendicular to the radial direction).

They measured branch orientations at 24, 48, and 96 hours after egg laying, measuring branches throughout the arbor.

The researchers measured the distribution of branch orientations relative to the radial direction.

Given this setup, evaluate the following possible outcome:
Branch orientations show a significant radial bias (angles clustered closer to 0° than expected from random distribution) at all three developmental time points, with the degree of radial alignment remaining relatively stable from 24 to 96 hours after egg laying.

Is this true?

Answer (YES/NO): YES